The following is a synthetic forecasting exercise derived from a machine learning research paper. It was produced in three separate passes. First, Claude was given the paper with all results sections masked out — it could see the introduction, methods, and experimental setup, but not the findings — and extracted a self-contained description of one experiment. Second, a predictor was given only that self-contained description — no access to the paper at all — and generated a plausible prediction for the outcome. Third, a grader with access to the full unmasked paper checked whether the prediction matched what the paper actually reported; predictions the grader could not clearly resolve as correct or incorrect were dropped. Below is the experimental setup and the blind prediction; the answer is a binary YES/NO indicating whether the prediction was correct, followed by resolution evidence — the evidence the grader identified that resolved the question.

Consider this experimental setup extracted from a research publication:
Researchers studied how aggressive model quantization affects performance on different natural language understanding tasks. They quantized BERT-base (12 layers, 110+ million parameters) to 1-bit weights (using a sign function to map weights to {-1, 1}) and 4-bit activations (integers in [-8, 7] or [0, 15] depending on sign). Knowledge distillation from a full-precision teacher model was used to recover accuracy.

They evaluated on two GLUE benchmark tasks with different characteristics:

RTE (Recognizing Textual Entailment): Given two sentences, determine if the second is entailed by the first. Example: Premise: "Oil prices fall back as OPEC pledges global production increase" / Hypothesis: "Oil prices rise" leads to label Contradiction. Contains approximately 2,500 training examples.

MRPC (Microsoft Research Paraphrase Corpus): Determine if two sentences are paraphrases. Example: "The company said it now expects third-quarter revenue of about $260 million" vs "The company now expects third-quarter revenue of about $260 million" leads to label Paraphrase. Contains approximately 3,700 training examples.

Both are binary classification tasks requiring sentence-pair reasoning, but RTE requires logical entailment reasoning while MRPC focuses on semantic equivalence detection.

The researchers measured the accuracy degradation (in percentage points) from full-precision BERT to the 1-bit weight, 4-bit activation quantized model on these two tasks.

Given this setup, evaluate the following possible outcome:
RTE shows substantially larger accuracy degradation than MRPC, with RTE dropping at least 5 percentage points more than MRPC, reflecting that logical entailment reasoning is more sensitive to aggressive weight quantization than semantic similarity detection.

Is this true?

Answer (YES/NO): YES